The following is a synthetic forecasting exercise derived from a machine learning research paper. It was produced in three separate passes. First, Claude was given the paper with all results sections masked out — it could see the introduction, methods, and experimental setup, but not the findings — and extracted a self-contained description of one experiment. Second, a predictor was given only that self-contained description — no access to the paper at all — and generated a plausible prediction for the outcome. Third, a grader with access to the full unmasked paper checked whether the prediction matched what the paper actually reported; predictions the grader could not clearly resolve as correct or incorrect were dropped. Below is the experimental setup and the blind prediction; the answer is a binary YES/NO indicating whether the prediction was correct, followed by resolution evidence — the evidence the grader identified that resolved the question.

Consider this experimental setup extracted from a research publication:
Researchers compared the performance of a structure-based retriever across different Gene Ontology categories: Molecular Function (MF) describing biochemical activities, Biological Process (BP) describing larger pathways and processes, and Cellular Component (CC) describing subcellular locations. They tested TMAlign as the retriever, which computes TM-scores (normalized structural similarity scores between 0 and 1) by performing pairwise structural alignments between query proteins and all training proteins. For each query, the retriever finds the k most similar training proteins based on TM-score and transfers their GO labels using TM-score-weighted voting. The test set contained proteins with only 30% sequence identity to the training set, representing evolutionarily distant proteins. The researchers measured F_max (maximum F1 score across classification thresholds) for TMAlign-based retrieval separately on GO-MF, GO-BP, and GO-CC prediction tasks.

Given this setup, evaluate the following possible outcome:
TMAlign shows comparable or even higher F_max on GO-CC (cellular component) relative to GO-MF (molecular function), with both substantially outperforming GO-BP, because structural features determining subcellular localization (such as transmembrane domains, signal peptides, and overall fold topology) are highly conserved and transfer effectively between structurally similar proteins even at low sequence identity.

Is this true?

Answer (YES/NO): NO